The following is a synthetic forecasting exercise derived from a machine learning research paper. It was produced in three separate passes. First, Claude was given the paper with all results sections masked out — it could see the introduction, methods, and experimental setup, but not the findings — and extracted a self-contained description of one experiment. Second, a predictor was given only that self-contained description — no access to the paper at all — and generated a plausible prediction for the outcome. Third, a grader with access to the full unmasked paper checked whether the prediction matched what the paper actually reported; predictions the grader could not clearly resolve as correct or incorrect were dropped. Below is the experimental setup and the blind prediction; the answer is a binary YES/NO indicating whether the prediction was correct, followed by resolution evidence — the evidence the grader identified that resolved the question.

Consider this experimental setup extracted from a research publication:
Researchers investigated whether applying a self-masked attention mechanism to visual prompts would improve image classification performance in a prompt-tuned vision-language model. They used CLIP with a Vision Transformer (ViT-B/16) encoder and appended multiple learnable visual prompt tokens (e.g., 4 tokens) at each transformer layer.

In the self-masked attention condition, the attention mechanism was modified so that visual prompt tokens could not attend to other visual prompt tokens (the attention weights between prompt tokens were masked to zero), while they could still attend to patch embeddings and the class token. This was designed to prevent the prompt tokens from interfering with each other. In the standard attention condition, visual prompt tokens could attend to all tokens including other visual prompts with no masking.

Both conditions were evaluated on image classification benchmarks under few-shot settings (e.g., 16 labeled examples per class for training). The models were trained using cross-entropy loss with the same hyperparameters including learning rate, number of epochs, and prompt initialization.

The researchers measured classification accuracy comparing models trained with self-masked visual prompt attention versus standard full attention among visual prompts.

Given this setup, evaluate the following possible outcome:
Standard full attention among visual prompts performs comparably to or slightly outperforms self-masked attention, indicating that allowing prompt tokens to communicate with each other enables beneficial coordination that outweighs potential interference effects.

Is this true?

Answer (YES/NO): NO